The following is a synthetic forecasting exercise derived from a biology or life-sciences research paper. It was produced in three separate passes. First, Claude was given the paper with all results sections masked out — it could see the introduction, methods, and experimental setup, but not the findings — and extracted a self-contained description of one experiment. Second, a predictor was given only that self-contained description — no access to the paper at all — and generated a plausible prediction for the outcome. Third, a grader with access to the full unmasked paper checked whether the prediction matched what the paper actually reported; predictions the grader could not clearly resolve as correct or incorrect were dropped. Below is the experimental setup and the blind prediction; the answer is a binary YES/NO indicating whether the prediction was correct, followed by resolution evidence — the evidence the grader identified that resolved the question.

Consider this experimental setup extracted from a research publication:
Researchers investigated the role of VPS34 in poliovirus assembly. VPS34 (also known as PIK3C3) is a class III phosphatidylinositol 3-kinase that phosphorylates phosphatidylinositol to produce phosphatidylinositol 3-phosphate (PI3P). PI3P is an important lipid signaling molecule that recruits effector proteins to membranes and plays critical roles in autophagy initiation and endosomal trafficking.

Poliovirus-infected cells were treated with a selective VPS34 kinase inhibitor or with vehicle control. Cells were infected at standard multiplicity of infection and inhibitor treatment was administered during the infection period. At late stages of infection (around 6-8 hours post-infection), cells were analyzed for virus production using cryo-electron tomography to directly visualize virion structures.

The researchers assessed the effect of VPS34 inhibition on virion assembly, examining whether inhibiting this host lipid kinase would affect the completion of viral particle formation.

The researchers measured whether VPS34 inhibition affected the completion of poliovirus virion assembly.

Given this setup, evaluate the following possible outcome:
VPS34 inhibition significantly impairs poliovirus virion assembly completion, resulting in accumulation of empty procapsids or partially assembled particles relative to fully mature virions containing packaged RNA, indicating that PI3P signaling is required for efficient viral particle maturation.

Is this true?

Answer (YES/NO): YES